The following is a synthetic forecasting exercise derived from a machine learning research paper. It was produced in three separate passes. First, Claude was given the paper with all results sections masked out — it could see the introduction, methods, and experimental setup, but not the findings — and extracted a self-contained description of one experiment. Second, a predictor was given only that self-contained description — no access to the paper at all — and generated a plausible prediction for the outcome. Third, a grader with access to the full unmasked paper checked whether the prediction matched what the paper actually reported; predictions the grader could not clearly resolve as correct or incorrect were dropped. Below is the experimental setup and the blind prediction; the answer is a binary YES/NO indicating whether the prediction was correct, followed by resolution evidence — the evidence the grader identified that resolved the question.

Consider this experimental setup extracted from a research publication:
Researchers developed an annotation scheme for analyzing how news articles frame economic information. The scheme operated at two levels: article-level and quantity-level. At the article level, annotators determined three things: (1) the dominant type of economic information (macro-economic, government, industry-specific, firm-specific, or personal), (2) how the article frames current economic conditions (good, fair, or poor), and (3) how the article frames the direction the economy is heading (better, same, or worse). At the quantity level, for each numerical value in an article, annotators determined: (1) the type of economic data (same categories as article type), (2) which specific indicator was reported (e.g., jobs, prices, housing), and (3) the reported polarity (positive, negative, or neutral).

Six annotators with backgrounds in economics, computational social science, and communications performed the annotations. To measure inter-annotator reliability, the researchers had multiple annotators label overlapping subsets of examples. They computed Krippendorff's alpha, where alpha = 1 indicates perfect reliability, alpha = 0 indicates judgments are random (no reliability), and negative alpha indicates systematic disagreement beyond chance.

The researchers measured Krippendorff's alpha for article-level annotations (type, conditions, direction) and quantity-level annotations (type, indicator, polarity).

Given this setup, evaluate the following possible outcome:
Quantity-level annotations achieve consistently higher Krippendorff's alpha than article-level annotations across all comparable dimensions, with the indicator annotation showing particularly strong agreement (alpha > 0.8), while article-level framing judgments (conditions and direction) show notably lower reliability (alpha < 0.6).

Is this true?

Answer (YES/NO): YES